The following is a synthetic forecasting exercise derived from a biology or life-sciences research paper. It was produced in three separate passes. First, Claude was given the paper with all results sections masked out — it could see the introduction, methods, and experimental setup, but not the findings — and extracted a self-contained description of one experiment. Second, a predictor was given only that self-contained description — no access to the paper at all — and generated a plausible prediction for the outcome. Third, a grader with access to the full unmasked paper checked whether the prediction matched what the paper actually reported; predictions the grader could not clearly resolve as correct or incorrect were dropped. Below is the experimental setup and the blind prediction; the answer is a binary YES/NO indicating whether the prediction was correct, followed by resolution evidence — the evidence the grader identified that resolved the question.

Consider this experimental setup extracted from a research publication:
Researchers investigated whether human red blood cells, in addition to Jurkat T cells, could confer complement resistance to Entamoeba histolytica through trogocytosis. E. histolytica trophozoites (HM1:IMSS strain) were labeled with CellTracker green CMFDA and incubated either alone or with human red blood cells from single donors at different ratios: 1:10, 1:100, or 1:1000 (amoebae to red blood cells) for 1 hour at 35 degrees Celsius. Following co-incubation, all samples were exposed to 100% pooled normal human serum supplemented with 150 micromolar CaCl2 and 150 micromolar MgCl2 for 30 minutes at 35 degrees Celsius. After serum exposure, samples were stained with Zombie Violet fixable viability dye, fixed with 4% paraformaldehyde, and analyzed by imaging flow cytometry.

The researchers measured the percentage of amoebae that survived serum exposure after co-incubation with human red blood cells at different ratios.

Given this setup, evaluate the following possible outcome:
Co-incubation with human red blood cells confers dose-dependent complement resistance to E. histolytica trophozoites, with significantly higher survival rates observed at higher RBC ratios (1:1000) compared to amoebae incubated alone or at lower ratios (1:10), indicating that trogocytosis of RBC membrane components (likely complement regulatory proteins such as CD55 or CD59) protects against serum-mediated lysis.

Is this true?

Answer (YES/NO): YES